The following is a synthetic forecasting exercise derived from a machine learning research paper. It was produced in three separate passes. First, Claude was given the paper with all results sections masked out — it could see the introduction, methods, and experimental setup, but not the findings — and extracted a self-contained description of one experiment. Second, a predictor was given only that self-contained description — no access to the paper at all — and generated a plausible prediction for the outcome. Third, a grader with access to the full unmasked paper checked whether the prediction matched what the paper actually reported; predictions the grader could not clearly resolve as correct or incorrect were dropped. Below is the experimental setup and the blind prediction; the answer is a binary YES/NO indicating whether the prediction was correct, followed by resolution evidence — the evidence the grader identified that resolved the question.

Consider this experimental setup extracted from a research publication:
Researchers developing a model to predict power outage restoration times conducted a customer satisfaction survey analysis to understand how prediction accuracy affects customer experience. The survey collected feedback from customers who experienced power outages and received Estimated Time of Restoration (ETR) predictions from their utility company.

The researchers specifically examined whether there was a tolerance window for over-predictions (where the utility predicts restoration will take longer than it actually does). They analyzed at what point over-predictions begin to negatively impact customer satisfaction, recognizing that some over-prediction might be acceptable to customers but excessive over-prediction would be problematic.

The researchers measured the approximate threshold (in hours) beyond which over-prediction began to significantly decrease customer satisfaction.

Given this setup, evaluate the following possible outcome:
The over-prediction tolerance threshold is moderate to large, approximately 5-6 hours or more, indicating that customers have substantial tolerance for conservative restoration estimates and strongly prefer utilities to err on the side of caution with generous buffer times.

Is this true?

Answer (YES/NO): NO